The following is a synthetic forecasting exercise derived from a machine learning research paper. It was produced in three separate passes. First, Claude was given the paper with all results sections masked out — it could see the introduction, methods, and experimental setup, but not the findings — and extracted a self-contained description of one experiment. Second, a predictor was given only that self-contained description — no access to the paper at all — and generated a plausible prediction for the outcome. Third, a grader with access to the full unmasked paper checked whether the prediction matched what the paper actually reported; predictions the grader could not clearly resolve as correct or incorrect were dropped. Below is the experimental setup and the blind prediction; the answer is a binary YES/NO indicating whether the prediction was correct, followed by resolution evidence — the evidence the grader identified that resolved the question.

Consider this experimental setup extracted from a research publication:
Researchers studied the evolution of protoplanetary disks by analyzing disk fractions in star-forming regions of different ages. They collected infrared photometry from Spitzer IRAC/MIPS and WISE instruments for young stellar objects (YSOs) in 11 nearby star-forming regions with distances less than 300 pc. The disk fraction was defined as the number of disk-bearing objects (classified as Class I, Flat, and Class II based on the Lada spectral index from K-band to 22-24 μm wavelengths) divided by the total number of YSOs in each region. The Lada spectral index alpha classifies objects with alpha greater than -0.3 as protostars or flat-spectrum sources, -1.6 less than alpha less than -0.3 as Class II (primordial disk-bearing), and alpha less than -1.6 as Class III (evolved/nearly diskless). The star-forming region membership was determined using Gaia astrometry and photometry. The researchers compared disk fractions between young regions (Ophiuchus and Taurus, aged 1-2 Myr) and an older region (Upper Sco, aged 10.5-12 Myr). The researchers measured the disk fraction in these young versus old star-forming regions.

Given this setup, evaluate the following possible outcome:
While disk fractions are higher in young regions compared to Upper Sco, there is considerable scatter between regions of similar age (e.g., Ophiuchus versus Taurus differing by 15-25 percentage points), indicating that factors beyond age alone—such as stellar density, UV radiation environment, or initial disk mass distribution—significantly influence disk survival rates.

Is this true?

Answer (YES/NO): NO